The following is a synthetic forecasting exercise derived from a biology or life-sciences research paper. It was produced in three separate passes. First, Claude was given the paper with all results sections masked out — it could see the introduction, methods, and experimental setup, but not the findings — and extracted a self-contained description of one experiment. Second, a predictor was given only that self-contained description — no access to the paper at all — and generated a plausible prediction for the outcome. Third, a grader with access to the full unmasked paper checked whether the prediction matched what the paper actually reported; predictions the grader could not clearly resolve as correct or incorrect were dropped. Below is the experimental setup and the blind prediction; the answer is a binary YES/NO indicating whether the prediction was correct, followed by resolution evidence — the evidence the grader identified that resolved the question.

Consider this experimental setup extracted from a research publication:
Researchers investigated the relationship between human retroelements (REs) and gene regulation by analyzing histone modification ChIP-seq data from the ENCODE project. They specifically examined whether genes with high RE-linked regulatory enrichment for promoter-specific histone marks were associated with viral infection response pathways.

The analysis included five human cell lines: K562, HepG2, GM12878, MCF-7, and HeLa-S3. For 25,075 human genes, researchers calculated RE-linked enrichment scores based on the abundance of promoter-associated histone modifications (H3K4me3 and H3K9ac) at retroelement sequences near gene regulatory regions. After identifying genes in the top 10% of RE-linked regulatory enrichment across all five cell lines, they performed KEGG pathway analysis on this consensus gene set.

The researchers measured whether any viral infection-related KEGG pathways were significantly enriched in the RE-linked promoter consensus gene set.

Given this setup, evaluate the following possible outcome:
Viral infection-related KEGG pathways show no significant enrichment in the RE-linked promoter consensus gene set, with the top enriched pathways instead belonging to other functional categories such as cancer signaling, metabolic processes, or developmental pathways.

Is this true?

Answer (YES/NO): NO